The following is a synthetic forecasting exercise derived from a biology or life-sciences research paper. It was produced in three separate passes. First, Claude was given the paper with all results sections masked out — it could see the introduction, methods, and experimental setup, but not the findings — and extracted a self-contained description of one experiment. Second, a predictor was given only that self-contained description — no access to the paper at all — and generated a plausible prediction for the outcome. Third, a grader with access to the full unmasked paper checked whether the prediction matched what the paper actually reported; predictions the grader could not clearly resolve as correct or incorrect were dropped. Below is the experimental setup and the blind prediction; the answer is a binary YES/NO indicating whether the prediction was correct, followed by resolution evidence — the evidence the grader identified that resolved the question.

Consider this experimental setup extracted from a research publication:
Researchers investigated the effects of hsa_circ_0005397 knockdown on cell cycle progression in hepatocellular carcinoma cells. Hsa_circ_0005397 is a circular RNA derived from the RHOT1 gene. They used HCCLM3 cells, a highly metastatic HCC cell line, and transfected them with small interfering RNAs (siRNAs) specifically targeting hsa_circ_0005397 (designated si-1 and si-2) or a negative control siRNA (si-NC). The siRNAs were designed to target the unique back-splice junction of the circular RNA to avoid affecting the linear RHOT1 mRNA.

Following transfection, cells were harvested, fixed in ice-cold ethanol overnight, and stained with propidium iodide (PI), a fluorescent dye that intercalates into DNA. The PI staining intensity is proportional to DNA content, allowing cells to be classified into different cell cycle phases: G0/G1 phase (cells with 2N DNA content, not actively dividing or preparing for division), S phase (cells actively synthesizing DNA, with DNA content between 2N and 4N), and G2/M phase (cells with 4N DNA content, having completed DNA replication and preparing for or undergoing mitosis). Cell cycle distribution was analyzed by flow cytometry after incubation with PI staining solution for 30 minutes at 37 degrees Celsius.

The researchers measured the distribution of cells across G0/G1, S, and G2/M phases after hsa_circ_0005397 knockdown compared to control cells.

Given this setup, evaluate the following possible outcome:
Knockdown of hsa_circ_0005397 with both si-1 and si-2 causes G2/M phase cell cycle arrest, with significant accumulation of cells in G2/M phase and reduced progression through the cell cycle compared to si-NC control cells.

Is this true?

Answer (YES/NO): NO